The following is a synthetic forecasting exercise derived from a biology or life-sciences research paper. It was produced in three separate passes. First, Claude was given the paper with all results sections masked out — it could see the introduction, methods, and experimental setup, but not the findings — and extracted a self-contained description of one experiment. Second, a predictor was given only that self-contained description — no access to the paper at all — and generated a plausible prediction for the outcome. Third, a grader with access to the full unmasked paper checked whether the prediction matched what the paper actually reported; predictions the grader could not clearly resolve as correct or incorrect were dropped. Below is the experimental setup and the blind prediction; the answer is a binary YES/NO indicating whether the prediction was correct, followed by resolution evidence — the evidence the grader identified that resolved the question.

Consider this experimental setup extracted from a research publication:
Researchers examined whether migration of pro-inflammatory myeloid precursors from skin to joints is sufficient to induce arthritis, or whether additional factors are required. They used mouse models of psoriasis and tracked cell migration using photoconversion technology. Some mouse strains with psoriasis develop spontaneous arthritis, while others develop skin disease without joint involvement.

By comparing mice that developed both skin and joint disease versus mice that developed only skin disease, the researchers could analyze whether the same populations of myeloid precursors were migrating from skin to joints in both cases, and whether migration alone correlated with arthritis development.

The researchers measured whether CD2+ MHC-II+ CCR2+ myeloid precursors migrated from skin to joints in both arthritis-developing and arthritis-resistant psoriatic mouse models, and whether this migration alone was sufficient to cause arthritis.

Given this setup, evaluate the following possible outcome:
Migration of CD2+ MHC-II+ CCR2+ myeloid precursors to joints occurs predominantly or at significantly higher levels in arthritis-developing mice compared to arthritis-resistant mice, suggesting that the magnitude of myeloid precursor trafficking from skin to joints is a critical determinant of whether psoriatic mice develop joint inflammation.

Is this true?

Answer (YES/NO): NO